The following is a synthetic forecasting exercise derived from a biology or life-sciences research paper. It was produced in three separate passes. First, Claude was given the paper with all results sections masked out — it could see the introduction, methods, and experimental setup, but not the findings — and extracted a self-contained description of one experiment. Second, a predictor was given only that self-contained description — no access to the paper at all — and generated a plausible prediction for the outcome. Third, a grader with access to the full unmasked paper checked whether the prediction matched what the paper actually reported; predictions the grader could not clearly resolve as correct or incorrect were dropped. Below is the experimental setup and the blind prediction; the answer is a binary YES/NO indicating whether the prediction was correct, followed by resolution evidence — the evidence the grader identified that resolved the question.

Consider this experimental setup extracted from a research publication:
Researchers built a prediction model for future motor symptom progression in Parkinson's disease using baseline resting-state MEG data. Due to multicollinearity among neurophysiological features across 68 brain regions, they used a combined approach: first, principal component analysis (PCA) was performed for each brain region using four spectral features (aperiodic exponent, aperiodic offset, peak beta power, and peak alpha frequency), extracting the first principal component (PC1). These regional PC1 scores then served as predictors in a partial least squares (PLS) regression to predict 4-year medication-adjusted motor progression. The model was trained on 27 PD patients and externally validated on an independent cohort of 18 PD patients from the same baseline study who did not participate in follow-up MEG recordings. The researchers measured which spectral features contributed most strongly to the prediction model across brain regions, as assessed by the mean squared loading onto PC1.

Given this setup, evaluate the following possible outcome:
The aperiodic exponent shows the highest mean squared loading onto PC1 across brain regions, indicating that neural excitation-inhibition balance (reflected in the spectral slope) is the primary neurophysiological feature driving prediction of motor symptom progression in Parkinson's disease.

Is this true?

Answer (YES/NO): YES